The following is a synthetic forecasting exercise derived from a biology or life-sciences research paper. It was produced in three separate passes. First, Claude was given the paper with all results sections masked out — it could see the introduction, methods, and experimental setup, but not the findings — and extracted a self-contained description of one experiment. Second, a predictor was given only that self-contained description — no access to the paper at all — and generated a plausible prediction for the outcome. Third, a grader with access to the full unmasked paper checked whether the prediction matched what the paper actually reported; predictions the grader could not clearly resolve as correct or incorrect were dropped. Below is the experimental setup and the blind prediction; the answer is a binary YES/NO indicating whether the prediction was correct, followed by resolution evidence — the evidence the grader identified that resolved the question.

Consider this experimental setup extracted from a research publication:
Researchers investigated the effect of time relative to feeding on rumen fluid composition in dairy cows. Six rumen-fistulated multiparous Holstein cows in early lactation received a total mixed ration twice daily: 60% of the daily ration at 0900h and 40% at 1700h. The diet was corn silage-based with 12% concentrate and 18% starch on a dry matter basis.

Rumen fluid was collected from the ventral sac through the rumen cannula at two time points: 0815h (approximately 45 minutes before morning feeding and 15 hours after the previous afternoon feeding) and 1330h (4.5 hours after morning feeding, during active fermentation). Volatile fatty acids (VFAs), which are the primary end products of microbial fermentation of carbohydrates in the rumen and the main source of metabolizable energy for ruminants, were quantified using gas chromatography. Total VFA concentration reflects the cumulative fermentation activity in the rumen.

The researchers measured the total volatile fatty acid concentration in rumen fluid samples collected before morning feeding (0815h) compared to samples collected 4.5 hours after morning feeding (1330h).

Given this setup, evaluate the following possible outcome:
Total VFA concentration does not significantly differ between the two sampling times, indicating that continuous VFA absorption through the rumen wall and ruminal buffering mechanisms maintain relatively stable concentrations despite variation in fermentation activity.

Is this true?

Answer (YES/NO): NO